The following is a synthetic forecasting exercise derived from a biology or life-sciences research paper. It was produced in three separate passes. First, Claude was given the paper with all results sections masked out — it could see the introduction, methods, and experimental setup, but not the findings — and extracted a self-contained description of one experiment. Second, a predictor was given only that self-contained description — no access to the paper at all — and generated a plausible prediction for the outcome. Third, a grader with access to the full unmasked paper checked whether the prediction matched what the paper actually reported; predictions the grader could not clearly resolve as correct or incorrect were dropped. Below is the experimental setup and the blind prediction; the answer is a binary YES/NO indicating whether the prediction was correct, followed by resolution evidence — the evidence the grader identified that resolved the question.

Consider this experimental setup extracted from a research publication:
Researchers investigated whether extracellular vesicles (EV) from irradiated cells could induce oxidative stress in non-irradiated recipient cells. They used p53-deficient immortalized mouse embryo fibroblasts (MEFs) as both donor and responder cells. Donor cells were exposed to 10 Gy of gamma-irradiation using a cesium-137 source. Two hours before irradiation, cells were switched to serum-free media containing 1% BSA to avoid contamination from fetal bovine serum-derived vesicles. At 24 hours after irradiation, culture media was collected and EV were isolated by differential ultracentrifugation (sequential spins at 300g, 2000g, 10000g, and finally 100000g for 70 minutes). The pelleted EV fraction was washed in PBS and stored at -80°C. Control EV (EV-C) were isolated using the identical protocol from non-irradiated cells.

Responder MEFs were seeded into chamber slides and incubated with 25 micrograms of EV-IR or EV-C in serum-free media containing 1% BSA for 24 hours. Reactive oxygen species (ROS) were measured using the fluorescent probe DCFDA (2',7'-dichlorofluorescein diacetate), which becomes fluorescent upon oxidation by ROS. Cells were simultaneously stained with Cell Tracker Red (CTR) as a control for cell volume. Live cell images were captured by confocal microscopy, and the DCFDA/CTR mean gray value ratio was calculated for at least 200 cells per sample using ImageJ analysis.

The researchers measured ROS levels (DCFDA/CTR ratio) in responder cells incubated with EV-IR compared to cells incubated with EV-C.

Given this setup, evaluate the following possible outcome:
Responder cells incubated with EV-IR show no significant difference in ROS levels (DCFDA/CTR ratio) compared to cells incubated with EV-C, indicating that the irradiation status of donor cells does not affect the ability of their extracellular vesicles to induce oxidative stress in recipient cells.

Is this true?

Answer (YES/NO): NO